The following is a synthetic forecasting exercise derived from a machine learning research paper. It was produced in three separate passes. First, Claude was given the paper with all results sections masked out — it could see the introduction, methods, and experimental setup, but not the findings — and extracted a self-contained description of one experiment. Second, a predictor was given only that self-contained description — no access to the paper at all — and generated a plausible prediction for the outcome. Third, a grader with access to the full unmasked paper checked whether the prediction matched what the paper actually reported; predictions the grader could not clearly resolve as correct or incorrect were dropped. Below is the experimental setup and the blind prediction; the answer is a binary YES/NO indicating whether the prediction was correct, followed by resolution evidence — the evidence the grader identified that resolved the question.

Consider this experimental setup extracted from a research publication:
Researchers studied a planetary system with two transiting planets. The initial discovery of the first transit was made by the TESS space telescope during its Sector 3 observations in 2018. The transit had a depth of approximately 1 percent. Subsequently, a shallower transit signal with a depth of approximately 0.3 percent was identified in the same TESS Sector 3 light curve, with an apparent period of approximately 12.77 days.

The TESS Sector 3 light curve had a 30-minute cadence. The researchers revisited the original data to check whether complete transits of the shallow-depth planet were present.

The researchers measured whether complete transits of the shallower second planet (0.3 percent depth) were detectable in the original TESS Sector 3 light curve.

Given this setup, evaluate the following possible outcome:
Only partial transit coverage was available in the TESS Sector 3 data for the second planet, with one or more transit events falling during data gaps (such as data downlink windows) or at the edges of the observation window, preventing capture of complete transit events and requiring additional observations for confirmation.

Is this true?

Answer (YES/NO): NO